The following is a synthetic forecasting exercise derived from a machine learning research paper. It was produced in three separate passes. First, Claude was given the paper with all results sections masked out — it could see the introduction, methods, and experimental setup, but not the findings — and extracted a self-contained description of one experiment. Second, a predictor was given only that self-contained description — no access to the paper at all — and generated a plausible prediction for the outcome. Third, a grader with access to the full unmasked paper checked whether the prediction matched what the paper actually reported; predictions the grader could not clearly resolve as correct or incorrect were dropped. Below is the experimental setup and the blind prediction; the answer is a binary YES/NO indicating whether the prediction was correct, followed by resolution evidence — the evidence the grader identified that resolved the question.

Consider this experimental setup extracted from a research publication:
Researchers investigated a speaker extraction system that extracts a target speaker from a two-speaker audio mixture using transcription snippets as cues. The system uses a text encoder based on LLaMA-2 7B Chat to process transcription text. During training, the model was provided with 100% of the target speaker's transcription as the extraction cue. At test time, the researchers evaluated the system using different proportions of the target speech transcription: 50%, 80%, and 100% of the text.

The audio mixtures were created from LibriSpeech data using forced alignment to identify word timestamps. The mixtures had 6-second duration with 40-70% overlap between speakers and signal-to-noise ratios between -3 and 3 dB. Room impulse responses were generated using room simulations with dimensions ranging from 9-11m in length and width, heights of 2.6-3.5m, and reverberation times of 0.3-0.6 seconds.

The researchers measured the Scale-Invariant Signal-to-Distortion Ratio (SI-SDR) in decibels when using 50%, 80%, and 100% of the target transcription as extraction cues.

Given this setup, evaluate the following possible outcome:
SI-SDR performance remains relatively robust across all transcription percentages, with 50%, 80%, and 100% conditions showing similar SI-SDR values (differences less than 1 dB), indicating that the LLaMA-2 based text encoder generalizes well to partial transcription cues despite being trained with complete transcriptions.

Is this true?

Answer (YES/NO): NO